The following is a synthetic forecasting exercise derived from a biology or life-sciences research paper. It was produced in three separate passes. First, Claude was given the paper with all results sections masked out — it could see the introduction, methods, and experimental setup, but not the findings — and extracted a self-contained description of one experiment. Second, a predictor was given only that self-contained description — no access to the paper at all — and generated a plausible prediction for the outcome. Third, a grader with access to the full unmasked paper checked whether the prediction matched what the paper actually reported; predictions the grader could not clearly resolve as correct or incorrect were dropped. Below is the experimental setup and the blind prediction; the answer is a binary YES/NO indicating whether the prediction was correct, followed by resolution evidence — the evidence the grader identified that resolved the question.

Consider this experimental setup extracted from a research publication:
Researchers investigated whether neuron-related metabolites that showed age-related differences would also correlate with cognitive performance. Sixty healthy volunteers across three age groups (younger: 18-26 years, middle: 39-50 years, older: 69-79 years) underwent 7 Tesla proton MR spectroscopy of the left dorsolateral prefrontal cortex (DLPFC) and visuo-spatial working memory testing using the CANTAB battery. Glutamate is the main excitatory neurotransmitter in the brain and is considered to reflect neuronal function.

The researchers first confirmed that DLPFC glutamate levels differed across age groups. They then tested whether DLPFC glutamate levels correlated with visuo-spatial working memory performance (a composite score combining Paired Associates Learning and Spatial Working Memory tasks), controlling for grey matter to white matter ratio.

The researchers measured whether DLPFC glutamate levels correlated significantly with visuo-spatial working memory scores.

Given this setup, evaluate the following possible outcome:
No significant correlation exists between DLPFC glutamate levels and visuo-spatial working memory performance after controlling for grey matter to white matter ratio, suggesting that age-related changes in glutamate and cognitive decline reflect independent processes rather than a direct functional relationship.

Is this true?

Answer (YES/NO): YES